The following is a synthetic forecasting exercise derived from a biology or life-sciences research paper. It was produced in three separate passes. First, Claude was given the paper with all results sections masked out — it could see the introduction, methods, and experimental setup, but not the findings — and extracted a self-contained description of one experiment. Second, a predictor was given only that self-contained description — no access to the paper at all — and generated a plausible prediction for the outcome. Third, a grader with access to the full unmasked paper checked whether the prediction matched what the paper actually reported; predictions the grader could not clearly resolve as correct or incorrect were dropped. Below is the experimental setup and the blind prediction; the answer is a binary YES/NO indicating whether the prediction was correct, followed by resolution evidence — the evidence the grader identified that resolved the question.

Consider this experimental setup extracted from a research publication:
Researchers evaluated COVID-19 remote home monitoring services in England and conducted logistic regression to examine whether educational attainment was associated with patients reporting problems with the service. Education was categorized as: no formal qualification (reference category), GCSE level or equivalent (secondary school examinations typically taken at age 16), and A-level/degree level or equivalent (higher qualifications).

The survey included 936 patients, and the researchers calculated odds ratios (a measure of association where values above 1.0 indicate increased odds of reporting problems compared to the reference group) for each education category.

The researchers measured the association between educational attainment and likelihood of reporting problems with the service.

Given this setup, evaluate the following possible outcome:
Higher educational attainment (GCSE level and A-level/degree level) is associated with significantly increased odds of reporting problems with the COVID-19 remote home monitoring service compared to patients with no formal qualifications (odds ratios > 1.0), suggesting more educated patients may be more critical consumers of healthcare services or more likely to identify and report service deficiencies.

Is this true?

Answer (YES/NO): NO